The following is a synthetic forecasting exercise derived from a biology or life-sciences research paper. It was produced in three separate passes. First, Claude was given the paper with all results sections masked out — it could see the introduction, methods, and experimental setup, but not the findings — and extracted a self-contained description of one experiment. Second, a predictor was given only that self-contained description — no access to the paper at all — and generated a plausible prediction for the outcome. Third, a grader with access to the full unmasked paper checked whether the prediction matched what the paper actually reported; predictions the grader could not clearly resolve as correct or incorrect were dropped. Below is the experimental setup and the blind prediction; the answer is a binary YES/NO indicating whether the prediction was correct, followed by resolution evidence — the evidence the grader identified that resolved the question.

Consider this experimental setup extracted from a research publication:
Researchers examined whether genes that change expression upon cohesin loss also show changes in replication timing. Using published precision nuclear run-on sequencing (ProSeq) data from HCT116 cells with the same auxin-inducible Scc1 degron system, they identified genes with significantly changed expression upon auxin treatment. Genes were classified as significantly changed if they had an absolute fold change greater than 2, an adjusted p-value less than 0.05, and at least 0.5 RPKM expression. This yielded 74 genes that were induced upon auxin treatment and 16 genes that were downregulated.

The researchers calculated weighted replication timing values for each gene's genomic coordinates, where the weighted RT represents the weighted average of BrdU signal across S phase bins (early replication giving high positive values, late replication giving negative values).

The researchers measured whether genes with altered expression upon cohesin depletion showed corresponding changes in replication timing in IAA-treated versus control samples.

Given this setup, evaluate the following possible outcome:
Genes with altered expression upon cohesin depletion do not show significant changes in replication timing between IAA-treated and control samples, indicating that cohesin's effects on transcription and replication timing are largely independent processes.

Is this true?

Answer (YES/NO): YES